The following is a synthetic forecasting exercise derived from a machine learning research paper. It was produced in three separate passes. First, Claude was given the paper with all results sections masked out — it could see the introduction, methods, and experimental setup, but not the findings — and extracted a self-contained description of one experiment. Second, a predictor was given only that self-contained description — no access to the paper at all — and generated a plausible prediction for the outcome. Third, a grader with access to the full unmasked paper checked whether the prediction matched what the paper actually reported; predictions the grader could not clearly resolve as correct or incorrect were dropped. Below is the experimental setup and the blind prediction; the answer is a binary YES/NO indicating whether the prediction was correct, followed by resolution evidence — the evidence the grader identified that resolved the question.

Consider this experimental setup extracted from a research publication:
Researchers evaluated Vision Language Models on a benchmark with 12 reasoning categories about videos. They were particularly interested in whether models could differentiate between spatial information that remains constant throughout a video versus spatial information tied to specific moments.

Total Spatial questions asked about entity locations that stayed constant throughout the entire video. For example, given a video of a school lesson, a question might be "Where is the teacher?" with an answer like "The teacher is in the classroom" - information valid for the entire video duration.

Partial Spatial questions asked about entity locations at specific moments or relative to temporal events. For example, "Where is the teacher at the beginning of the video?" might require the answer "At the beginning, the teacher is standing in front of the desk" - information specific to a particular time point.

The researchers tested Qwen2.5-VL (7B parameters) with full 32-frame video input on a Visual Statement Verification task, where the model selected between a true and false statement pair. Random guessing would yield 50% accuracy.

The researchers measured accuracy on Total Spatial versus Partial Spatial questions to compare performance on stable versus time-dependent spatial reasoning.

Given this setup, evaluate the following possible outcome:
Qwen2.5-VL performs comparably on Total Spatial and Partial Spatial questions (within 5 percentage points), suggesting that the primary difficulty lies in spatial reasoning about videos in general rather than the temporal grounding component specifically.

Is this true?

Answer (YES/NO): NO